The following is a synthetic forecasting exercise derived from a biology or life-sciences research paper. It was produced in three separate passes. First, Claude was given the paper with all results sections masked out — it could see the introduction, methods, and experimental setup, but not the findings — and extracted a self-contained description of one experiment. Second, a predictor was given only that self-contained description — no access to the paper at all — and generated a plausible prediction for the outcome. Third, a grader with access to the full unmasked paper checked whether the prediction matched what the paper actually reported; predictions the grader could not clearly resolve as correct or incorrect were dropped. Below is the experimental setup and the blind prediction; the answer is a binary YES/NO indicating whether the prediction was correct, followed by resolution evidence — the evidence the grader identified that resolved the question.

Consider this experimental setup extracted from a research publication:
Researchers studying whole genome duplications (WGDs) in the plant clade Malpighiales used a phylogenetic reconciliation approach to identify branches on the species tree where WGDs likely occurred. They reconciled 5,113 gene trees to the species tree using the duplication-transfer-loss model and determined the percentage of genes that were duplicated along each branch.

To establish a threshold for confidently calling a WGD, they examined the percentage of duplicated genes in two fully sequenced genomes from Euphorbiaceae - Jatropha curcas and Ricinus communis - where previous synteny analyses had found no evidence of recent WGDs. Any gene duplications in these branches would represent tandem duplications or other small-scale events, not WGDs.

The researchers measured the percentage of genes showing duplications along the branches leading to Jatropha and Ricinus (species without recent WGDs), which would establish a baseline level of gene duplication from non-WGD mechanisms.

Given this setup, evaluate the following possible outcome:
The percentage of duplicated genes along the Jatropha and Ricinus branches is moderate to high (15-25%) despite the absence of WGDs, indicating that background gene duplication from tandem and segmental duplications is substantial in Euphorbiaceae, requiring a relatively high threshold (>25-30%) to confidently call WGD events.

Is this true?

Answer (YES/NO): NO